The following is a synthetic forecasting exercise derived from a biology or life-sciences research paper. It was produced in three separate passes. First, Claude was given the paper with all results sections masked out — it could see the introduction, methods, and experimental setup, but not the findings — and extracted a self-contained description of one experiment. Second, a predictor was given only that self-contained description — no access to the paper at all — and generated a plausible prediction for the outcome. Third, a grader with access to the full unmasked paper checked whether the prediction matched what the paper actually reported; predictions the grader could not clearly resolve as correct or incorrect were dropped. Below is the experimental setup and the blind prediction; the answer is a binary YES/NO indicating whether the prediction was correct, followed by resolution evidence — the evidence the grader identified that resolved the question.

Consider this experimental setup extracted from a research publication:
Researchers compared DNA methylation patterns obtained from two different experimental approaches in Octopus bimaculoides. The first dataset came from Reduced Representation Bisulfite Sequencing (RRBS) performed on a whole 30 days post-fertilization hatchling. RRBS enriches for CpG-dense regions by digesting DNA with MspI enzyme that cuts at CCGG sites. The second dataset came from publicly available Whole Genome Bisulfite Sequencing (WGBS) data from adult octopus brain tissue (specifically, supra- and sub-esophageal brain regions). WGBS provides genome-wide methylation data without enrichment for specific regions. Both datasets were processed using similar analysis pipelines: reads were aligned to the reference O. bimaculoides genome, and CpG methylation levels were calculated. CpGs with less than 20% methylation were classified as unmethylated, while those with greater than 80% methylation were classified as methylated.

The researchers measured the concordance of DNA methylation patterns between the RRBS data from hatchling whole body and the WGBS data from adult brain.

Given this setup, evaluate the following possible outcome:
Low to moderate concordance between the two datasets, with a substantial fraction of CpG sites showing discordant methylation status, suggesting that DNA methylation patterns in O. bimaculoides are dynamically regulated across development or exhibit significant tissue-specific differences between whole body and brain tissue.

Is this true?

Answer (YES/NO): NO